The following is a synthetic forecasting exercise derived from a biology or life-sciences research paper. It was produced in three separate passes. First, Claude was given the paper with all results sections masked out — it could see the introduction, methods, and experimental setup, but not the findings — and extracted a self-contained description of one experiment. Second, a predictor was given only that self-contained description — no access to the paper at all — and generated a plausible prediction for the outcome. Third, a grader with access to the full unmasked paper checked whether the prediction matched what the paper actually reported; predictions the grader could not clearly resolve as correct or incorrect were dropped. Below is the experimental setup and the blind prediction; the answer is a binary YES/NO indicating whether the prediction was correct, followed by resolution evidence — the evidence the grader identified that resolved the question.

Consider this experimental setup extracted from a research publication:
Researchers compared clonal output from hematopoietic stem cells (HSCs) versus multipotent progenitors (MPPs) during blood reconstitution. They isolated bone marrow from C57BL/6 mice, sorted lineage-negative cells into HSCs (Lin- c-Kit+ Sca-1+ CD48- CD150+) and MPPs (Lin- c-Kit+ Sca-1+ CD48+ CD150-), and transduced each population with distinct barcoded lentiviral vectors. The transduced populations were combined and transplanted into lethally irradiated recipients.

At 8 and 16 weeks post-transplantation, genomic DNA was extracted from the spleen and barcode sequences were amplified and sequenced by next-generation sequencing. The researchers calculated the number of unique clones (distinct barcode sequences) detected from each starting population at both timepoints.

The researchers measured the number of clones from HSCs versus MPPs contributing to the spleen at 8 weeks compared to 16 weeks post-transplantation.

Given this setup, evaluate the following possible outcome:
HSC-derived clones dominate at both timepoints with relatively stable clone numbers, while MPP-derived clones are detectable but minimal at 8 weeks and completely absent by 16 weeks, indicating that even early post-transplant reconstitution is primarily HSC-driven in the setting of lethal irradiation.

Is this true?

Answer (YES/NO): NO